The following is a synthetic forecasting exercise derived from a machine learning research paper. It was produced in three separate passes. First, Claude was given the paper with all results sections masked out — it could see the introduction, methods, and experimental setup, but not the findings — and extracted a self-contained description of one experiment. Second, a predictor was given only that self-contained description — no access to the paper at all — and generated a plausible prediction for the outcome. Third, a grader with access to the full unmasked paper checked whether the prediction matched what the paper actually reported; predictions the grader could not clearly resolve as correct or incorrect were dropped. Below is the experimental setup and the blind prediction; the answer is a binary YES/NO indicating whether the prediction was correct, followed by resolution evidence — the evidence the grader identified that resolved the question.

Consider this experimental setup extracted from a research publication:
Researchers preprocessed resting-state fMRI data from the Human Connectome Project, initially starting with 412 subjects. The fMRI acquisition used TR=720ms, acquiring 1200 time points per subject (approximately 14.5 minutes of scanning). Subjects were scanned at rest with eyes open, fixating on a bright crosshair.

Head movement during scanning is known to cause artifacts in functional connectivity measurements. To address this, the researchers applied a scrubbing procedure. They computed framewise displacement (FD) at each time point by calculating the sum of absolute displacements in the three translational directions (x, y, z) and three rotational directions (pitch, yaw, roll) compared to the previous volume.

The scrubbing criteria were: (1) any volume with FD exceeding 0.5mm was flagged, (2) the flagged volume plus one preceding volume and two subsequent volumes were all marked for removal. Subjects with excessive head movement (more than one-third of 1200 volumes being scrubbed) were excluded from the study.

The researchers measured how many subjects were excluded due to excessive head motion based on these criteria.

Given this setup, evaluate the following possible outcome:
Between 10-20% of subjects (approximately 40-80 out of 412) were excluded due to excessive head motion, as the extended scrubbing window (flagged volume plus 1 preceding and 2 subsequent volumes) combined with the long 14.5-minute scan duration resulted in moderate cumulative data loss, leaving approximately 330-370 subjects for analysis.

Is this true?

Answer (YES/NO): NO